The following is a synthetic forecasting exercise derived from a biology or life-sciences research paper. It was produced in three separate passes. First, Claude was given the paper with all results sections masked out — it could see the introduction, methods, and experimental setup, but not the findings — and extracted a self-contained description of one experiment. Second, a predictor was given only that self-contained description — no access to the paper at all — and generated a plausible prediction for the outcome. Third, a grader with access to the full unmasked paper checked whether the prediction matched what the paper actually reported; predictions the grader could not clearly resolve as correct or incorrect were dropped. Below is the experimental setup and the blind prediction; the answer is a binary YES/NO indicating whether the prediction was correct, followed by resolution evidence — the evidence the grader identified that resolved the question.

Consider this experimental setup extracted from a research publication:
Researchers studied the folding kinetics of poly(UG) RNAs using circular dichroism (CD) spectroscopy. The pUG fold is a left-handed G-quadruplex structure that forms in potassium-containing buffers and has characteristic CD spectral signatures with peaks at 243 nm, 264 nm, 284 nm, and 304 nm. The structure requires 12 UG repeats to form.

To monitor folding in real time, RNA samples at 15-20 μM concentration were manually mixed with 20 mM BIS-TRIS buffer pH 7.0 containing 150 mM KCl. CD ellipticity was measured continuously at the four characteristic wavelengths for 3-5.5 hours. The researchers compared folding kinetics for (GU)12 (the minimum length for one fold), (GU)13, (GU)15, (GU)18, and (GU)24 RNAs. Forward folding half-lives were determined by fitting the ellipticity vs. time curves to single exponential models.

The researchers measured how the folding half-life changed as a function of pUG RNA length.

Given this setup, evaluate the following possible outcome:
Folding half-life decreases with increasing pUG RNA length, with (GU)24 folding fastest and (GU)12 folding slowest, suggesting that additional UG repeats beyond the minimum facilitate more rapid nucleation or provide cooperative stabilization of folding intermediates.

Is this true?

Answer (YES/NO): NO